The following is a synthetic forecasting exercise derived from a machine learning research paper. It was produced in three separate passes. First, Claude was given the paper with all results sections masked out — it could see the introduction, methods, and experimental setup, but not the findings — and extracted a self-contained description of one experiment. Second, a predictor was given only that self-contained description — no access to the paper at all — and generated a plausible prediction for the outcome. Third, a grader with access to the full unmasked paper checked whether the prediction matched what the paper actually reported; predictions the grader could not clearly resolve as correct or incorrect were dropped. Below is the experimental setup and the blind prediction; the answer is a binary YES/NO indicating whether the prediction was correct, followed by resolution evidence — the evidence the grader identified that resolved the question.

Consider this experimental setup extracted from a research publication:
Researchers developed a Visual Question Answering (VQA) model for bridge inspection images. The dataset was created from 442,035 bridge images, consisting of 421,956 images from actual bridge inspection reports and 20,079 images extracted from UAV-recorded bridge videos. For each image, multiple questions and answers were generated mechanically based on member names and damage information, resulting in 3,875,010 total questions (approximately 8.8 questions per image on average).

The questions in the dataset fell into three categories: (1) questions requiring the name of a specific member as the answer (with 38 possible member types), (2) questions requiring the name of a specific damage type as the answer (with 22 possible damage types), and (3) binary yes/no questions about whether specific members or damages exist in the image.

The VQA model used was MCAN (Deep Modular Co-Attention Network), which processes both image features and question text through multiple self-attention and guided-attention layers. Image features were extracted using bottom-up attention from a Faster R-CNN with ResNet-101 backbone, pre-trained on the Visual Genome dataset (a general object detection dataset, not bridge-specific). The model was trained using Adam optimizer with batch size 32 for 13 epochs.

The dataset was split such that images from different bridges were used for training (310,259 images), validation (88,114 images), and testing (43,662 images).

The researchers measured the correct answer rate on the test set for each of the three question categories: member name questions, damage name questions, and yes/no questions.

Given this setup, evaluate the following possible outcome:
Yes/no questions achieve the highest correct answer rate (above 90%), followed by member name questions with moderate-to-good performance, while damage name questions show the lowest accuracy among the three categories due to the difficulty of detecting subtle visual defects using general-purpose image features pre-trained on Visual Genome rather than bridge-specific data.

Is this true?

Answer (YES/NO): NO